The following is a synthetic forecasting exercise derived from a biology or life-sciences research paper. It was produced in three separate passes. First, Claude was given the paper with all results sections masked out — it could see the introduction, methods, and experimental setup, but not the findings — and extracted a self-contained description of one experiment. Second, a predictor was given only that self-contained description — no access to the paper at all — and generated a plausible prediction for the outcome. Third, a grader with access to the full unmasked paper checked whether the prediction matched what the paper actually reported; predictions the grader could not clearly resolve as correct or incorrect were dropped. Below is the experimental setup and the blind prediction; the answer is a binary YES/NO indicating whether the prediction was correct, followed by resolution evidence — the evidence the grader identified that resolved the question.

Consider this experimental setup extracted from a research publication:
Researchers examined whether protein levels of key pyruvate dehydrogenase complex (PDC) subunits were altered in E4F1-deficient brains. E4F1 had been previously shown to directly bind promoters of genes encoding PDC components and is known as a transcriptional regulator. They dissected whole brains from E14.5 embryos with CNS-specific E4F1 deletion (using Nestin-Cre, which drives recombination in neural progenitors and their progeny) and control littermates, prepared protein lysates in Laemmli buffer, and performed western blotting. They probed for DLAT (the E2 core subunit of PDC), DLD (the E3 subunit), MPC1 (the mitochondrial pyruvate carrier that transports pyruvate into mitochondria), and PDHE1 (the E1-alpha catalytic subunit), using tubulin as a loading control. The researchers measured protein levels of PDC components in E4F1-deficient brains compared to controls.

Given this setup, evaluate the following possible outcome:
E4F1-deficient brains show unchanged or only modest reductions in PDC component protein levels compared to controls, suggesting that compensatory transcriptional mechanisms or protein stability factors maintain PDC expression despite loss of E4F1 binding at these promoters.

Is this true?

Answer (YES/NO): NO